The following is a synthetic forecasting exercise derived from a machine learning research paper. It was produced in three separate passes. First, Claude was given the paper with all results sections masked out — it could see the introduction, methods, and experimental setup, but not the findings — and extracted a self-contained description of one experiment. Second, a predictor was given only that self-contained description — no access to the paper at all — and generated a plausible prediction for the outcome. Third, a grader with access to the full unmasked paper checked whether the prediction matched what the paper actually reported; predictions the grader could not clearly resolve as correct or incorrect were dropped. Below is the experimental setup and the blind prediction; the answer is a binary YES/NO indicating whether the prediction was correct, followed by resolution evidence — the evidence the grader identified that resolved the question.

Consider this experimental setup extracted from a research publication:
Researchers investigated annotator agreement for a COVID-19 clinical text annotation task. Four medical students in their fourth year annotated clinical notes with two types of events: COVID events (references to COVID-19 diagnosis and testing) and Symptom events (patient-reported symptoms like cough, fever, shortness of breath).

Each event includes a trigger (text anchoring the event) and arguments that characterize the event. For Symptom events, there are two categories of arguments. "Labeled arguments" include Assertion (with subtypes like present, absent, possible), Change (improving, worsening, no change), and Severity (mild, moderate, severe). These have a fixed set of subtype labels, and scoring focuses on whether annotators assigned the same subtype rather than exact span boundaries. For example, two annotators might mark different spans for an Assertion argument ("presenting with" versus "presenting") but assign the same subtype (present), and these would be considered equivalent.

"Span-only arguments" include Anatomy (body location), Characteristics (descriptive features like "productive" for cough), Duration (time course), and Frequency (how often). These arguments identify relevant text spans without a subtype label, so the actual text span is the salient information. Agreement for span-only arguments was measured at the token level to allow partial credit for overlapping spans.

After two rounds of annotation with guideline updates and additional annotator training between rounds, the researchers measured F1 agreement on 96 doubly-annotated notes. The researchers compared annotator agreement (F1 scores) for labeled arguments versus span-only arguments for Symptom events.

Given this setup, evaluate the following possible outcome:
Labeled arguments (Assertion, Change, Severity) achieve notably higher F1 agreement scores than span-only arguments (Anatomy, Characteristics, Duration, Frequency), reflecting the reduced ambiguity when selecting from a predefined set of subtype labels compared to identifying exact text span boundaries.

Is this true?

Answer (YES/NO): NO